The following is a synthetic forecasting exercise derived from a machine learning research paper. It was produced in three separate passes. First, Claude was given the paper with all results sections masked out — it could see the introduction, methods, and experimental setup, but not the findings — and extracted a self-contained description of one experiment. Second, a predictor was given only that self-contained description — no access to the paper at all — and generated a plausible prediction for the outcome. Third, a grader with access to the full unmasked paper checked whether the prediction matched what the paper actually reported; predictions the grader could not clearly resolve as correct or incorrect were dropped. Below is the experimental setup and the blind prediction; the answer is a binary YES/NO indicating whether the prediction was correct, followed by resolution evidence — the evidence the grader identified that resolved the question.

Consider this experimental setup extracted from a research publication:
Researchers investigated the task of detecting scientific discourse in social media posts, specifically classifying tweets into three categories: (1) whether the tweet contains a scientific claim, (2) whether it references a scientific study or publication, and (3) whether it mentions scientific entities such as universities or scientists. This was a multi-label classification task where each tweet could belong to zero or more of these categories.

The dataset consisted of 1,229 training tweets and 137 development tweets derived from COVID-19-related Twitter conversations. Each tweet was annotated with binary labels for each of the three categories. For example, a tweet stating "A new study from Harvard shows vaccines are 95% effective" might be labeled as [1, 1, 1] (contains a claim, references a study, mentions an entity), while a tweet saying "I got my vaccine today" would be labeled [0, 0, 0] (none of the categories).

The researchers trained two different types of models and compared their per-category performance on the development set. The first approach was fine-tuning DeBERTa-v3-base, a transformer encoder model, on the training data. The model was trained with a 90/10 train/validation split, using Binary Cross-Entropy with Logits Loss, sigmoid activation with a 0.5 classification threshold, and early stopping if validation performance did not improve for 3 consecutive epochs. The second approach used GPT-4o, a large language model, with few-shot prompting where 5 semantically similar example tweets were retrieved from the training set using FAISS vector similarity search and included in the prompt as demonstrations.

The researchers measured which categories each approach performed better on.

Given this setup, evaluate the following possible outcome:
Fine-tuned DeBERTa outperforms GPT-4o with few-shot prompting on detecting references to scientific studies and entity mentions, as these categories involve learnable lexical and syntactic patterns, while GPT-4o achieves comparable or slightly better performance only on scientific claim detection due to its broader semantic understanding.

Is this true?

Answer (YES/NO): NO